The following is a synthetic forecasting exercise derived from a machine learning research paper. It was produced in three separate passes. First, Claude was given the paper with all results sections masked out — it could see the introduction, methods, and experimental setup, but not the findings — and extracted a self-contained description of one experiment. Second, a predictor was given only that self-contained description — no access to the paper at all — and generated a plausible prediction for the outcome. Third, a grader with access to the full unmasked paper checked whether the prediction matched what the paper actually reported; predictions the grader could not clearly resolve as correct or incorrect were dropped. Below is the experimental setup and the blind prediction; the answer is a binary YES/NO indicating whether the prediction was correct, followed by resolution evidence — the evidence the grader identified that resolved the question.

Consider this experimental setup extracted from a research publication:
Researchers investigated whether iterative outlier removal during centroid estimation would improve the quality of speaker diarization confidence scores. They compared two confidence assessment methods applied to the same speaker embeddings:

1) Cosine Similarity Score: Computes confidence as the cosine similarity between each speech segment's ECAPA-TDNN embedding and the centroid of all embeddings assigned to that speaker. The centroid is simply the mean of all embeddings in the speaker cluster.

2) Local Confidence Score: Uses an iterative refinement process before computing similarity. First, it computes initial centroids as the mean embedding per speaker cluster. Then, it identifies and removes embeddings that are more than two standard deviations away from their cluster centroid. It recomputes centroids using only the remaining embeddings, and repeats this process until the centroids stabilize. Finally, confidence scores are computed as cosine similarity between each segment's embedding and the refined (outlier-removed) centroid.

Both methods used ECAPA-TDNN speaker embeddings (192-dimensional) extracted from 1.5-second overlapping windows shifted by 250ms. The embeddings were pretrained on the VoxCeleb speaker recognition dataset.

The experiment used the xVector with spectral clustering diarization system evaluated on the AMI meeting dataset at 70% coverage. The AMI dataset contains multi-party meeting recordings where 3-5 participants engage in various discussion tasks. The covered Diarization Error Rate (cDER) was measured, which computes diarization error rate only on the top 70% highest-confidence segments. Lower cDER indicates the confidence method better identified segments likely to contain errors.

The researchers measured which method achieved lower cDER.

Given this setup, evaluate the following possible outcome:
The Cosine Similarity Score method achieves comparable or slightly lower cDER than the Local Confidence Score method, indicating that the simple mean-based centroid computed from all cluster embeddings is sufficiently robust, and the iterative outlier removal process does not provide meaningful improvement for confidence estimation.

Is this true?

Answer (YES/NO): NO